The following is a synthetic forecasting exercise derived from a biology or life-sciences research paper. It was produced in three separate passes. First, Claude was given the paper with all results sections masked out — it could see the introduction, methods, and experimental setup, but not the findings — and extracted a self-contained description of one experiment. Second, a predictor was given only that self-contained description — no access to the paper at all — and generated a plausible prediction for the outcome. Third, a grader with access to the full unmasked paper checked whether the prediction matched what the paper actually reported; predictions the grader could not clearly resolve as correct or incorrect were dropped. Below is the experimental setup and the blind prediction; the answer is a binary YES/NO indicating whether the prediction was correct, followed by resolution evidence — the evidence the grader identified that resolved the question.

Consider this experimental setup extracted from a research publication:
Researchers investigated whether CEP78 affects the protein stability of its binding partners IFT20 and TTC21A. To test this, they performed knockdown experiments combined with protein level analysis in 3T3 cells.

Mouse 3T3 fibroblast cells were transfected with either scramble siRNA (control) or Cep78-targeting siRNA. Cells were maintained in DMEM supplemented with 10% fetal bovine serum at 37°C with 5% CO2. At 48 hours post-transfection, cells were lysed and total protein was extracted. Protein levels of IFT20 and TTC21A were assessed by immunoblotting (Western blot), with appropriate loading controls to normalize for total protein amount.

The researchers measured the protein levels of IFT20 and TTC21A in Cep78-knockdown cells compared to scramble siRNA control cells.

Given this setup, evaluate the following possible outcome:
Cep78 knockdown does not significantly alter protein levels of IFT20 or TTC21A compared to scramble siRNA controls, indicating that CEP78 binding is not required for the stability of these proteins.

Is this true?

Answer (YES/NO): NO